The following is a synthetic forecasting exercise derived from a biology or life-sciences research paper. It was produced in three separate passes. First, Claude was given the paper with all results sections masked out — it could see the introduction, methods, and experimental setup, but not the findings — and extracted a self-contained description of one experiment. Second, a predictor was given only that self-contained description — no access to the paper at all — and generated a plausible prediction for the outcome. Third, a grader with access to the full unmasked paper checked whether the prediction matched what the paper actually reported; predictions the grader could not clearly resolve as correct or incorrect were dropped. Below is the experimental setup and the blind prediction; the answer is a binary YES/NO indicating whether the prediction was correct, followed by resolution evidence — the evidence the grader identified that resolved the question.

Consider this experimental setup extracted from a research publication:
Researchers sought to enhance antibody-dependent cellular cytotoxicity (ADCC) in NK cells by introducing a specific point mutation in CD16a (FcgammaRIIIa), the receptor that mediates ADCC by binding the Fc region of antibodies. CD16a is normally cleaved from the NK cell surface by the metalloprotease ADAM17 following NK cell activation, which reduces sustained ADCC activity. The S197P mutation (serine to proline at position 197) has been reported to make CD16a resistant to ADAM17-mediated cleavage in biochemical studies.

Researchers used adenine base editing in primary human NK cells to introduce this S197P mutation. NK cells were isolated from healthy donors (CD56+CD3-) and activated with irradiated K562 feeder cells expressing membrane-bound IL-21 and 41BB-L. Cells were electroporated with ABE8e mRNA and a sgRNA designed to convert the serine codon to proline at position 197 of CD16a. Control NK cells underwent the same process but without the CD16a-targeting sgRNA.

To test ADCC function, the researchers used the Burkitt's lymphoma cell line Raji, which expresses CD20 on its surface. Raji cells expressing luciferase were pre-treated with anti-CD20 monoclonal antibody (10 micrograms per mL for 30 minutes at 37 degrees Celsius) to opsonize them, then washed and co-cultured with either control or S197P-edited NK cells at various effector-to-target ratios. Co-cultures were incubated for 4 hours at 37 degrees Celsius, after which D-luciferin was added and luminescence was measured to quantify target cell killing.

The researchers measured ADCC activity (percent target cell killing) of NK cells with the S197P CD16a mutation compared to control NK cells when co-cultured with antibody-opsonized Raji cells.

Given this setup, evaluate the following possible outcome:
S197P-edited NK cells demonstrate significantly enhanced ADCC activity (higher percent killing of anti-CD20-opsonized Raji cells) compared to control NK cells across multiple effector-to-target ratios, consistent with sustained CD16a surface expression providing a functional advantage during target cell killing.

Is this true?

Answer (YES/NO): YES